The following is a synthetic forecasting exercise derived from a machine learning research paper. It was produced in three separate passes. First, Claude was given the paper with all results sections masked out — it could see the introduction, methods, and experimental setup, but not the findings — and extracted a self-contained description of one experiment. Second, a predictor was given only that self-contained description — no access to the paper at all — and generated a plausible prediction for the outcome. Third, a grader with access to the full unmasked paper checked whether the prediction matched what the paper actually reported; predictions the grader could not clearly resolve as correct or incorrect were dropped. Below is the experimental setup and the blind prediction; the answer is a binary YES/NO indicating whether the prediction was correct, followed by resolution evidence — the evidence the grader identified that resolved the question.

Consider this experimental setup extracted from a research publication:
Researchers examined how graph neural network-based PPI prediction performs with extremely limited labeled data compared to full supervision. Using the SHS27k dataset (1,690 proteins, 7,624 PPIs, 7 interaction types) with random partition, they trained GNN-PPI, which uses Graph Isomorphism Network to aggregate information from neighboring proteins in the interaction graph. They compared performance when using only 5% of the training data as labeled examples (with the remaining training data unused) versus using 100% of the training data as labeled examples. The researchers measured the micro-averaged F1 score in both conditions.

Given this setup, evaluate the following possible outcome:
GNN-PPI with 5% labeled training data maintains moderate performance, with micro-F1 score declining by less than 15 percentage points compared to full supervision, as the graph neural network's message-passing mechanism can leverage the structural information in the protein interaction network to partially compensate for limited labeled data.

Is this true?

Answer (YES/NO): NO